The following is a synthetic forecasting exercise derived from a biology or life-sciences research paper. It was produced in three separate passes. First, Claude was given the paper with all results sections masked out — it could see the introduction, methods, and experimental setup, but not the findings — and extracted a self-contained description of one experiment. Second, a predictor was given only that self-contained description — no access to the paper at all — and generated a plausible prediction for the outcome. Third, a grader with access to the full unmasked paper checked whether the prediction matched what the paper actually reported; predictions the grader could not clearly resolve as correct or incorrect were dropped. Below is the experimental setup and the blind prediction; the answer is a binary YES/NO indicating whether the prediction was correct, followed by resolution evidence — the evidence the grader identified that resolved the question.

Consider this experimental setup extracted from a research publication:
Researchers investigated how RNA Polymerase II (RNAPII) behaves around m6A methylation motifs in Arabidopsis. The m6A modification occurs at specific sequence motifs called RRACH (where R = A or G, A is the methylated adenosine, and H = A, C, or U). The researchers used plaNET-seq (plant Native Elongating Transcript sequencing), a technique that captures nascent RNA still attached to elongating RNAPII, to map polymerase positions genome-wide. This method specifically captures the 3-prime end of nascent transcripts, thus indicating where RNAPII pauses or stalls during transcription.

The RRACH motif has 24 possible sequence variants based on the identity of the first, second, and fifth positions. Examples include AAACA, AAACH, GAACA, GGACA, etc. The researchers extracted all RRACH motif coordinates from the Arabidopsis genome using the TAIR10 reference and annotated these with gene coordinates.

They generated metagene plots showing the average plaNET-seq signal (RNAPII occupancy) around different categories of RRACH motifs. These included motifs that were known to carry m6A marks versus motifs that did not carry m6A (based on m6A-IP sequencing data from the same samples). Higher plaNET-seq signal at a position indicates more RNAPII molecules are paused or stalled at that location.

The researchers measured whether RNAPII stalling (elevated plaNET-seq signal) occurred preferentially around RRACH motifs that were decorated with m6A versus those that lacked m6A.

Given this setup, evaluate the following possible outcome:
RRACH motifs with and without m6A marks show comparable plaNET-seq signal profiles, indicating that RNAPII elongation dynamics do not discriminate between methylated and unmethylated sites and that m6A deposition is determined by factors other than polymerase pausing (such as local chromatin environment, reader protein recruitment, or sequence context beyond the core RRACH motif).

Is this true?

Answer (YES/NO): NO